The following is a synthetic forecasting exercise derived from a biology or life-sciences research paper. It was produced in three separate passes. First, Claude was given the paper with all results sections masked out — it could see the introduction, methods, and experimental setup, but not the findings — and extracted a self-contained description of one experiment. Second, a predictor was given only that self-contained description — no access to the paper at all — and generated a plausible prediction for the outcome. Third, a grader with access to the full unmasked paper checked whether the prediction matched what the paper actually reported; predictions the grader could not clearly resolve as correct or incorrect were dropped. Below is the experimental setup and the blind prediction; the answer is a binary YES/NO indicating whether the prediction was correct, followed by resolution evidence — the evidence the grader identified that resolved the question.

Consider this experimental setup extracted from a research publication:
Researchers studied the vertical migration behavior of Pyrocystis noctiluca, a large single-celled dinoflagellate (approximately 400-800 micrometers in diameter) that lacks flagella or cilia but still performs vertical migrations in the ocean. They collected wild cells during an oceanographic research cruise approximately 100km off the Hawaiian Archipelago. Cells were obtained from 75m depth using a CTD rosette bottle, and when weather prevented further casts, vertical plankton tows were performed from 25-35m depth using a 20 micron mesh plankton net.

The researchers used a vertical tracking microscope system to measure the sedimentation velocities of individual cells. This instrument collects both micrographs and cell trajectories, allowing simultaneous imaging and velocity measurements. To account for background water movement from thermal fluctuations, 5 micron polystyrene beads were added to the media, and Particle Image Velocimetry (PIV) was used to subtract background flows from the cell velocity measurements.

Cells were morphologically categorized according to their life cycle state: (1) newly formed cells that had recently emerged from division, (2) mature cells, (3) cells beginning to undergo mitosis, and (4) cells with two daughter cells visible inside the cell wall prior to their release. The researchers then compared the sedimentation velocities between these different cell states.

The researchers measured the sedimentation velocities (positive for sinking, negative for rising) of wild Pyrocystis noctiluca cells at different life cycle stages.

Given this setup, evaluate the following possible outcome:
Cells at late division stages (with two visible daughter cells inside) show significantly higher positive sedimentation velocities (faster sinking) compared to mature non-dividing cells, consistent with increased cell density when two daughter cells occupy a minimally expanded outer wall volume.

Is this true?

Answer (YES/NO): YES